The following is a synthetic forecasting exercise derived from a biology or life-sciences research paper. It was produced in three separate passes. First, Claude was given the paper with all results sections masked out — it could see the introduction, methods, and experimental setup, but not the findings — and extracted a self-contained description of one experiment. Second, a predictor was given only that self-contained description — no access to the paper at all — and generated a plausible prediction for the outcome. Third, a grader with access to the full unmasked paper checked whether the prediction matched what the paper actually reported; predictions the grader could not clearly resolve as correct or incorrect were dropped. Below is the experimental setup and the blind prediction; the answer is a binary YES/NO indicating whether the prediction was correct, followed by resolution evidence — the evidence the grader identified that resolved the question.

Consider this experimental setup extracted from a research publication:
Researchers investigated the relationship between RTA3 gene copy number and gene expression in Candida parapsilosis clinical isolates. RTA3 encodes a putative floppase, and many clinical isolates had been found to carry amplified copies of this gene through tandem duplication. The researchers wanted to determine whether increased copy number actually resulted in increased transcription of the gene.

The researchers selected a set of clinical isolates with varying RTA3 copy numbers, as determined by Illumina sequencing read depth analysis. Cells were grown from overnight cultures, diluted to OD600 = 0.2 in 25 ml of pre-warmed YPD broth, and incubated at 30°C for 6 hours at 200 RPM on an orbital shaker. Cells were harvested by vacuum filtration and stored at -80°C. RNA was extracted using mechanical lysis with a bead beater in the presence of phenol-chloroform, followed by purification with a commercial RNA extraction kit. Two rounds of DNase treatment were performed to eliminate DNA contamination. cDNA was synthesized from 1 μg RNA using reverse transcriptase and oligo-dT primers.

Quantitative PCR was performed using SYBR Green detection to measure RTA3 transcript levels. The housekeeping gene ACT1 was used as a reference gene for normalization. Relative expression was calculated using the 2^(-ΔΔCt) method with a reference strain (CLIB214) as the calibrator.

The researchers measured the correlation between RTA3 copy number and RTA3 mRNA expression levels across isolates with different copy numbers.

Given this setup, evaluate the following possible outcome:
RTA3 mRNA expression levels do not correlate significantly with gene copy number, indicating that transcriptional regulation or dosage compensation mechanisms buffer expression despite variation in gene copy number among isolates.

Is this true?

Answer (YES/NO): NO